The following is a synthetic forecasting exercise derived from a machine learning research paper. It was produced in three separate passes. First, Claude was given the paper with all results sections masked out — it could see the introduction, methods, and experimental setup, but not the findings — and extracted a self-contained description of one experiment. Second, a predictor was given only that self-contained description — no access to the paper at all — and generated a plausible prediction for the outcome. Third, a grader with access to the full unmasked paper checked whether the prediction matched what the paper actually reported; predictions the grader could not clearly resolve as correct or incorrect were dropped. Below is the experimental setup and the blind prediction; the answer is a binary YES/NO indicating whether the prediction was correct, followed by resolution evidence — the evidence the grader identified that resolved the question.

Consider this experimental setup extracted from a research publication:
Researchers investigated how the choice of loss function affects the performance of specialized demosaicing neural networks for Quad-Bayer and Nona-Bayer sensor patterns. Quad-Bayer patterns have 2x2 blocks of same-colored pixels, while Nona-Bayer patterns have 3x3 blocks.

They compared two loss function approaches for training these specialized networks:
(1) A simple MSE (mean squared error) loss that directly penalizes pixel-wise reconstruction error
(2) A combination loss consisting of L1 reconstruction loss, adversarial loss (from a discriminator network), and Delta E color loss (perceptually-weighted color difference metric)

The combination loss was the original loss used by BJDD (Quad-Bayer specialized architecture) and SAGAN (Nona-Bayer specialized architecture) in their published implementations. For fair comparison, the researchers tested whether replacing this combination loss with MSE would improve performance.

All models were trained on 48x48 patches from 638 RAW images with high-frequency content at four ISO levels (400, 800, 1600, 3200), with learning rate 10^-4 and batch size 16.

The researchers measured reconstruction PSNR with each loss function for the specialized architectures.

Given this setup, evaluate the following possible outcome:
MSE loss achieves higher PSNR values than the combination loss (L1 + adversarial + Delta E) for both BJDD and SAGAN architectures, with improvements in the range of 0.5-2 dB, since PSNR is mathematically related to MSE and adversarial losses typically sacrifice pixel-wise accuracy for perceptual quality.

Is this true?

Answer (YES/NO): NO